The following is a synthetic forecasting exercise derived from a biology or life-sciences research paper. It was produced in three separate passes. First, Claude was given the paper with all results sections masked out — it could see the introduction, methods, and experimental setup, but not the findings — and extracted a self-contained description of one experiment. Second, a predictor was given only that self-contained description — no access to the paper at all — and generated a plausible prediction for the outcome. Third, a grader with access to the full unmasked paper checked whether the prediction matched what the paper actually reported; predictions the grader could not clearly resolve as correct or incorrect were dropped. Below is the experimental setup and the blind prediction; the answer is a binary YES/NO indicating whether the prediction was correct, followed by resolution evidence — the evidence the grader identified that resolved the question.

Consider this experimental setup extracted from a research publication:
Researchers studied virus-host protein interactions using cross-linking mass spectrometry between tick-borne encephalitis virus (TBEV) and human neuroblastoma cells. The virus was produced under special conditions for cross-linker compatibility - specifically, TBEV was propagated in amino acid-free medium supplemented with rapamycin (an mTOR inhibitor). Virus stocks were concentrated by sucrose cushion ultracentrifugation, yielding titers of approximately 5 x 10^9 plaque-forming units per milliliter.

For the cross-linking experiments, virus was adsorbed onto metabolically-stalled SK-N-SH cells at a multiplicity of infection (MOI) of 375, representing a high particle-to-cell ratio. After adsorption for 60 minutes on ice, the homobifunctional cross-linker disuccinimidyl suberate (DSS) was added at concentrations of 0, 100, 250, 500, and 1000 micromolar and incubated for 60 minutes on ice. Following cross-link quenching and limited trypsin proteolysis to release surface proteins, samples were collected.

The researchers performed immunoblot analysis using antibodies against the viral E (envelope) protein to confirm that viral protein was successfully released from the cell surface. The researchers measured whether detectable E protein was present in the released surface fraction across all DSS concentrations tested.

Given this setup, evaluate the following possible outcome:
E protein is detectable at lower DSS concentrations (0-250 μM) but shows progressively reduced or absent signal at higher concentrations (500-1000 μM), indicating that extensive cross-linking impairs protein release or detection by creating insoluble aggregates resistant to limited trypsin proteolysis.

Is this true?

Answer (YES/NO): NO